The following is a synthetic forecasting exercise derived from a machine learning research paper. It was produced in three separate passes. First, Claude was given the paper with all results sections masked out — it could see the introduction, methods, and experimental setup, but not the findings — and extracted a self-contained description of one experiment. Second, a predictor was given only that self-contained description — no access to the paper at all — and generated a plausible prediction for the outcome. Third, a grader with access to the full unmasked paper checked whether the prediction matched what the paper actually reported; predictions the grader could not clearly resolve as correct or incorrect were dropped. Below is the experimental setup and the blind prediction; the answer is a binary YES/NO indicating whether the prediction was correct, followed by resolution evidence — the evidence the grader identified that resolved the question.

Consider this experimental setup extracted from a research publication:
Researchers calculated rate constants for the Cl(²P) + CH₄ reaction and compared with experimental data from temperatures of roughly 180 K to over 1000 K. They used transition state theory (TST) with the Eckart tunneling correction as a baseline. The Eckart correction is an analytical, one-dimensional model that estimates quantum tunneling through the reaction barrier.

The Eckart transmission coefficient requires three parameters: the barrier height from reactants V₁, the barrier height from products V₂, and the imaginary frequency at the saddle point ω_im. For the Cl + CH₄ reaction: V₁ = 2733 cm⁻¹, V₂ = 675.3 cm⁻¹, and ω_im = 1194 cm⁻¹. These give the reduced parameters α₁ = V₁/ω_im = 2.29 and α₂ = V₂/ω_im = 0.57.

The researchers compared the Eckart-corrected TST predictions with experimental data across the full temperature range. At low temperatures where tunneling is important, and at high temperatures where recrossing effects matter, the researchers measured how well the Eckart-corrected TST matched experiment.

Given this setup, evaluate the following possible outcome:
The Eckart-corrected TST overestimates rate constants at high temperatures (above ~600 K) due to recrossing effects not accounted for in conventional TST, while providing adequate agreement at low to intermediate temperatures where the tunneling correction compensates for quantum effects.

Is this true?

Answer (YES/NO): NO